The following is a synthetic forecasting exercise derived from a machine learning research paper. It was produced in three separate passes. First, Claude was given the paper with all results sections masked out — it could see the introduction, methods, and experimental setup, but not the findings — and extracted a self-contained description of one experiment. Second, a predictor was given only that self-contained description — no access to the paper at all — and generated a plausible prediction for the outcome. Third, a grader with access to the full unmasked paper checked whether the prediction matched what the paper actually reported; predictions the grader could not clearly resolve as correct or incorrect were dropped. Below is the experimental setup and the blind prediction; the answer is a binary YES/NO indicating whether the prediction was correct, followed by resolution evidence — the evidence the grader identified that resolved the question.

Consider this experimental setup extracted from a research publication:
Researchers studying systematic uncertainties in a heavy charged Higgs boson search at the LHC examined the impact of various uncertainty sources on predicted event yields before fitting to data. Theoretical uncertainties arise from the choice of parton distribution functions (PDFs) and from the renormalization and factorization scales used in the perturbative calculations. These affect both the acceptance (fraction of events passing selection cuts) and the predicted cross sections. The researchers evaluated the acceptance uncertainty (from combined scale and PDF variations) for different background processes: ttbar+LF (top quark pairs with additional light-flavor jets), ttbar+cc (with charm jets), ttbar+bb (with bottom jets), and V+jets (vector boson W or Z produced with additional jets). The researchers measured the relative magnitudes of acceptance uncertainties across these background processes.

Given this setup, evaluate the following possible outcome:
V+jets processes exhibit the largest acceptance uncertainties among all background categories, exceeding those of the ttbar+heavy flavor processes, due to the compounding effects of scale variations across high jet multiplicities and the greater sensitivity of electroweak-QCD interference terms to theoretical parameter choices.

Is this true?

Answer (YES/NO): NO